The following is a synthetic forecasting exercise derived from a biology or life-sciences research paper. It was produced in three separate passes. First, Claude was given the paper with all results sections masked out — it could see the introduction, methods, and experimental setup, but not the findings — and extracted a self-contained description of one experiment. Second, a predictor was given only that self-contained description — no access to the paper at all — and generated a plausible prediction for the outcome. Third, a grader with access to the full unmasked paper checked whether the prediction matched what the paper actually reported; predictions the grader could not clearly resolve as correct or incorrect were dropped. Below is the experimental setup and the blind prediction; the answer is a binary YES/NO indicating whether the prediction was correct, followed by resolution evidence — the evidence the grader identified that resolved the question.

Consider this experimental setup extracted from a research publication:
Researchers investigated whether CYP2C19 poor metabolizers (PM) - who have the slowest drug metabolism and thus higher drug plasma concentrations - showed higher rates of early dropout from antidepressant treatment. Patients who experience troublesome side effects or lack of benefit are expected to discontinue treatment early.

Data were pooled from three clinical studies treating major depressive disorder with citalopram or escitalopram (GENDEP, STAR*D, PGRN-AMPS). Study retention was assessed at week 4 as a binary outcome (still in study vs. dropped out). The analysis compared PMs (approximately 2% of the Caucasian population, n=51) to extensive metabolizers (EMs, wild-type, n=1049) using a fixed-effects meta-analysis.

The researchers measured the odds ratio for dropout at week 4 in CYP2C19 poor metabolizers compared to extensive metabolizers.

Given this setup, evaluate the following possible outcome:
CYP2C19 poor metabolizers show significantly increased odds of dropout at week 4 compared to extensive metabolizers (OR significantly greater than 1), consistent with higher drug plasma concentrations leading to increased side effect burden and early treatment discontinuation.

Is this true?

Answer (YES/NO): NO